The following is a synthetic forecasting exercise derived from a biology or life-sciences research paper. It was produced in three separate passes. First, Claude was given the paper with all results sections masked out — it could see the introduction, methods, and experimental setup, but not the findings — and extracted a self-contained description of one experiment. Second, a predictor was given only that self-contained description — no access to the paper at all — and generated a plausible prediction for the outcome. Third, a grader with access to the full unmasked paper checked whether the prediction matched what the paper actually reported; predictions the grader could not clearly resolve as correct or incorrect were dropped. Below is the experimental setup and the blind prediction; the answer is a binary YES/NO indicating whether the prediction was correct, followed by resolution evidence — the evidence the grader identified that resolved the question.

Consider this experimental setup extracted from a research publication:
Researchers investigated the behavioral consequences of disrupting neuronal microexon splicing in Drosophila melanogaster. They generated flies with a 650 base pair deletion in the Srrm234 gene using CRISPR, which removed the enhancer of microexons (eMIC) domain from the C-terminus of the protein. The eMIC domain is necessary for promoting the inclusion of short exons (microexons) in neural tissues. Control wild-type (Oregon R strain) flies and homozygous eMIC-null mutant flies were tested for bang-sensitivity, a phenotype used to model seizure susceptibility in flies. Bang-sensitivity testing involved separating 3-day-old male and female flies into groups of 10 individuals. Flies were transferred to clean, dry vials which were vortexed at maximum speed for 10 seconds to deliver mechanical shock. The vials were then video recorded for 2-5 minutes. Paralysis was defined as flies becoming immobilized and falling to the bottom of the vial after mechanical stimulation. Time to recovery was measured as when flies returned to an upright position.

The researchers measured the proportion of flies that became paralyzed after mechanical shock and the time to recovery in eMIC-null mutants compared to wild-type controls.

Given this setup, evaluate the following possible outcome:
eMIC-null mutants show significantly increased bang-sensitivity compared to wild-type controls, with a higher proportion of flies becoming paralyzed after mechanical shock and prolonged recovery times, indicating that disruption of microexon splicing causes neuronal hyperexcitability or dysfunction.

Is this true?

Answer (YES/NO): YES